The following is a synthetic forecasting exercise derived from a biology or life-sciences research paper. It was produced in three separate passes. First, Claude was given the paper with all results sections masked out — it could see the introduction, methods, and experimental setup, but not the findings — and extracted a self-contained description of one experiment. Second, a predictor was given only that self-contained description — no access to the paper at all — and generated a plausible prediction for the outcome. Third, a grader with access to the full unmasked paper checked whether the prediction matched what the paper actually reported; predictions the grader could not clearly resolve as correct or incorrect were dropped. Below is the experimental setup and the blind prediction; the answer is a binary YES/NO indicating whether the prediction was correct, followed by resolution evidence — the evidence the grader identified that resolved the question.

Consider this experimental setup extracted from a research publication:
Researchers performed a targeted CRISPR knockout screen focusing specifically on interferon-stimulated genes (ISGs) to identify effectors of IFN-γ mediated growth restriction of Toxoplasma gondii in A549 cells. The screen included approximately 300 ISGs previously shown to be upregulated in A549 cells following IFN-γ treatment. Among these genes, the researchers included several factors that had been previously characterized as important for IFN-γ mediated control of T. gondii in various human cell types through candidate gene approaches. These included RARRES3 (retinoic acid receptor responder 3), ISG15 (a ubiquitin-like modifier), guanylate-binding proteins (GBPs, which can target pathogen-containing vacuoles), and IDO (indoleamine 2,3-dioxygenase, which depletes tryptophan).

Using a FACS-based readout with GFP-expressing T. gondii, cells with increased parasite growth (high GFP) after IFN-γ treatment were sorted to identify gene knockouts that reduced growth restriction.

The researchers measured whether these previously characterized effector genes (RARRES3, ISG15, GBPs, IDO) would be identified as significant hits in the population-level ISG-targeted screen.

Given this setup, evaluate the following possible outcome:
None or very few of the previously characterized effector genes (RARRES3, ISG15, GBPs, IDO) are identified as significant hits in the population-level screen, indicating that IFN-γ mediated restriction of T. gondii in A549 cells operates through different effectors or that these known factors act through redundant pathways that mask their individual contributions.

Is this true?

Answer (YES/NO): YES